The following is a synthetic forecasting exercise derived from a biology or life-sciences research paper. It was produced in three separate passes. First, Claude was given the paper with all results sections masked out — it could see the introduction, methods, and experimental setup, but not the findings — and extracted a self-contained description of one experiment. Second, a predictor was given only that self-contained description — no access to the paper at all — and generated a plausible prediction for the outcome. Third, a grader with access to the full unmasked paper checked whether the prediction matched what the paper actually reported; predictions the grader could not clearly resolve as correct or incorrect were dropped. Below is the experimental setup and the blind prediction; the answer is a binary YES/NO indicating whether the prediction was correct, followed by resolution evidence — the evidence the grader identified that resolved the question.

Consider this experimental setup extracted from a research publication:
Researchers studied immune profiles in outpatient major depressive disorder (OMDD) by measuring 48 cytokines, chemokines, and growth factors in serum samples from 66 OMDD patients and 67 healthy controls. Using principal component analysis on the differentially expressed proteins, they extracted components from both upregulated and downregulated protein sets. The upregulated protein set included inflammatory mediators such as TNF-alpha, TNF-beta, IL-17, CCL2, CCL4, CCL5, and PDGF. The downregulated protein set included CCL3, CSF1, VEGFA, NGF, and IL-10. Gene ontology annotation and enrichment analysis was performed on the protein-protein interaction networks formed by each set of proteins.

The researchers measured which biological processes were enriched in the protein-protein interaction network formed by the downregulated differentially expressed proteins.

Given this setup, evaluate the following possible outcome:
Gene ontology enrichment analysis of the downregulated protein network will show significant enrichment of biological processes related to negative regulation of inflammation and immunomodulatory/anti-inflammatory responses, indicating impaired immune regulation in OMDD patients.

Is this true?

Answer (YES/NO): NO